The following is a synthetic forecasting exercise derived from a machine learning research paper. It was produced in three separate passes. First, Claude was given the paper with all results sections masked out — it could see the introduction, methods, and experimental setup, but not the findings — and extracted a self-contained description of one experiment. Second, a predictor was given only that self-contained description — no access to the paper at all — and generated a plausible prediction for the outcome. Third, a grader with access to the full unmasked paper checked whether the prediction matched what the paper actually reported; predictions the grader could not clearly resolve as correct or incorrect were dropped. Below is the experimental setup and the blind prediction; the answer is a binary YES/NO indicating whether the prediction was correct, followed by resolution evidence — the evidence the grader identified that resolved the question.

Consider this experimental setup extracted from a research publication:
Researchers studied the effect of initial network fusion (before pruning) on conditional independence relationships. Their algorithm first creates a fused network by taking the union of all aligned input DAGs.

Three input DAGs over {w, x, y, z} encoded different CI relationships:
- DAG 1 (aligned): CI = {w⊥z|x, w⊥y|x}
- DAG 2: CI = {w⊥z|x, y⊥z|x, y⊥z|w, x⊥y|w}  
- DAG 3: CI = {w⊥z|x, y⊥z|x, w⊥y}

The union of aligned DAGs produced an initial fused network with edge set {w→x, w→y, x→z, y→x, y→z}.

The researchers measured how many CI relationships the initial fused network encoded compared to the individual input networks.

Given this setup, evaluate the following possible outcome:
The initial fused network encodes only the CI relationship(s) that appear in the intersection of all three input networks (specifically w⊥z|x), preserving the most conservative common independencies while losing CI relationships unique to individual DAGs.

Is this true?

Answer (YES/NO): NO